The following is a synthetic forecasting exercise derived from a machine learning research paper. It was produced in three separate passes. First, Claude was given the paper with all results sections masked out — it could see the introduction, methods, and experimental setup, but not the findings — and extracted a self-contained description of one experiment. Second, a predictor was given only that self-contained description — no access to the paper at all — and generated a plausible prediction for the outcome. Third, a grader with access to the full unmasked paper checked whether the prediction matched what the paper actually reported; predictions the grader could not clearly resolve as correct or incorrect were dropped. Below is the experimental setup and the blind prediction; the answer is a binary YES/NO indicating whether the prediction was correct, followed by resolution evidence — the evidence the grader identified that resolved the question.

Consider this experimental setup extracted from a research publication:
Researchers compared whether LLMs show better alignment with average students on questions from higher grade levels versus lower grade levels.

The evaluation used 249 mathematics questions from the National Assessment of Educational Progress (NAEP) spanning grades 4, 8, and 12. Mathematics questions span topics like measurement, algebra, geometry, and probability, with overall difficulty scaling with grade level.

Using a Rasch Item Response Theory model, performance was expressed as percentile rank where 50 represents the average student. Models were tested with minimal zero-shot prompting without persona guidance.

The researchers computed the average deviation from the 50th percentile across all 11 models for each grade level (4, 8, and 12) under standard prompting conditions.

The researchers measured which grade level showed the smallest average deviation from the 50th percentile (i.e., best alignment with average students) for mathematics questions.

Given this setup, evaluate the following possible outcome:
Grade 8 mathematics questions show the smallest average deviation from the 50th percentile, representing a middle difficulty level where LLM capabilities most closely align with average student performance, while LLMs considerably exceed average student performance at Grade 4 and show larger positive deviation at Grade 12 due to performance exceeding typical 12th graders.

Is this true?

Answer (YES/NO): NO